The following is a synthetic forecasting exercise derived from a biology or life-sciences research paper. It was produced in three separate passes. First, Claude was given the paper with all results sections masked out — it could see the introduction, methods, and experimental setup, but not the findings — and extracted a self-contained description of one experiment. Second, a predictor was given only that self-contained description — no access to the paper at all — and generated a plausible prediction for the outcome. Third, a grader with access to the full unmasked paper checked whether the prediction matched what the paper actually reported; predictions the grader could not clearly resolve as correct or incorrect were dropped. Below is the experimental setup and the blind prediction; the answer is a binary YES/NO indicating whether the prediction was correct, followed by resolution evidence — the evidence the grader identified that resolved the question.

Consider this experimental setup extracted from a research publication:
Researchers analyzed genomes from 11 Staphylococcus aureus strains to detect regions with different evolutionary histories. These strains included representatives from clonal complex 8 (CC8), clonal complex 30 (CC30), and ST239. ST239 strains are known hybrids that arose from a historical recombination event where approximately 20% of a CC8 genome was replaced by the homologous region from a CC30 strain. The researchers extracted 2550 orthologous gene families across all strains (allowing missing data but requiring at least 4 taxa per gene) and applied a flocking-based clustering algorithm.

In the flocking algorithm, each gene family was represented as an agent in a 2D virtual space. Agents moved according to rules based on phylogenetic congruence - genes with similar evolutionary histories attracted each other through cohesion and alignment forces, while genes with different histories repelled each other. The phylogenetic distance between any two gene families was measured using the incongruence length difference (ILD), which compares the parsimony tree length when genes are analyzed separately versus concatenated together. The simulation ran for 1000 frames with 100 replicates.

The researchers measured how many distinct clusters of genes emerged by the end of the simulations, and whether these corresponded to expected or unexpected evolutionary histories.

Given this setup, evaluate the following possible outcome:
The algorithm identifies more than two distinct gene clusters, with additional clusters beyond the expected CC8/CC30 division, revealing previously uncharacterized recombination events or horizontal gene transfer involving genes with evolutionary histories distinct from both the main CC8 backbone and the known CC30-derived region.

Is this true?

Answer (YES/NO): YES